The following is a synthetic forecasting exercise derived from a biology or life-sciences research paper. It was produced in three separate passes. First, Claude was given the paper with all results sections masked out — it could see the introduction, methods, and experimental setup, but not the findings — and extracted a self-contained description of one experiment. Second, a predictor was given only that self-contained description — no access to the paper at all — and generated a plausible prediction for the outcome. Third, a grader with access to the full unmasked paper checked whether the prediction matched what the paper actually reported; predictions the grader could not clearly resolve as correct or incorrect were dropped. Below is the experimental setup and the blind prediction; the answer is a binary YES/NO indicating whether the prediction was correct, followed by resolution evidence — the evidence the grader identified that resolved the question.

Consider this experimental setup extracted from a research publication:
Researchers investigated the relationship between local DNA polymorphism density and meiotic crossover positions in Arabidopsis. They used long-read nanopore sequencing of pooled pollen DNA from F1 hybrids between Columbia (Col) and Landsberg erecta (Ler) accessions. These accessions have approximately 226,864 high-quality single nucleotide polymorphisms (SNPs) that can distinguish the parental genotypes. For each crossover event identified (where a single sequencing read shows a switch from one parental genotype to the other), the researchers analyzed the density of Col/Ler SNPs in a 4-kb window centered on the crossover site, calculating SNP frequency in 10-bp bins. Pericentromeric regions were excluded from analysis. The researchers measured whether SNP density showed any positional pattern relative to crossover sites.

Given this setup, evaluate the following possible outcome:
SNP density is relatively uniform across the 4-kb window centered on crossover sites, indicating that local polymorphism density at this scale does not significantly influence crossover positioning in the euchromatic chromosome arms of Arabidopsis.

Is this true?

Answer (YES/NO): NO